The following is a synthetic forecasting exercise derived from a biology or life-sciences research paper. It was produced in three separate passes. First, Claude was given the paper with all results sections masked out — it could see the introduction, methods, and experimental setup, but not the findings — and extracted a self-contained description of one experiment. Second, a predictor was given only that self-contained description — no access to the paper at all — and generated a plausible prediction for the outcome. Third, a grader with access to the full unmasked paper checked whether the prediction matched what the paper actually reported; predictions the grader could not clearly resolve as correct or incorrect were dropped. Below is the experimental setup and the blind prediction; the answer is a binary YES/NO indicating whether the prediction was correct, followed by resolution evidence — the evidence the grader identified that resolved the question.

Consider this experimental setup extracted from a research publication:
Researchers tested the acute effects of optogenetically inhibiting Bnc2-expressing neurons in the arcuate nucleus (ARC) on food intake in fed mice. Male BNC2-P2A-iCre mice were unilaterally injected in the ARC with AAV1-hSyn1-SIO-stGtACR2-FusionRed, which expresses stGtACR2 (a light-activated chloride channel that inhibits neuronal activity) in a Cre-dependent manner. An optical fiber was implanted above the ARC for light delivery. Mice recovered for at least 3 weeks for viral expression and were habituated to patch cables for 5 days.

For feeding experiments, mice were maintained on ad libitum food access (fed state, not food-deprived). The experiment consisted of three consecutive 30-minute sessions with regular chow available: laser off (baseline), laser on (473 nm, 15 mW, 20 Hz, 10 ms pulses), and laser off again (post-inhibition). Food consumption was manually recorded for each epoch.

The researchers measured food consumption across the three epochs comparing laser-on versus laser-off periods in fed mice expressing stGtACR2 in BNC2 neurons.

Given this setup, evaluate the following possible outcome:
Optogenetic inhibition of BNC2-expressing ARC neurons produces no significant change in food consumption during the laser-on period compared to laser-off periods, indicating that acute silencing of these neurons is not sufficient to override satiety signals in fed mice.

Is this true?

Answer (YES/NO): NO